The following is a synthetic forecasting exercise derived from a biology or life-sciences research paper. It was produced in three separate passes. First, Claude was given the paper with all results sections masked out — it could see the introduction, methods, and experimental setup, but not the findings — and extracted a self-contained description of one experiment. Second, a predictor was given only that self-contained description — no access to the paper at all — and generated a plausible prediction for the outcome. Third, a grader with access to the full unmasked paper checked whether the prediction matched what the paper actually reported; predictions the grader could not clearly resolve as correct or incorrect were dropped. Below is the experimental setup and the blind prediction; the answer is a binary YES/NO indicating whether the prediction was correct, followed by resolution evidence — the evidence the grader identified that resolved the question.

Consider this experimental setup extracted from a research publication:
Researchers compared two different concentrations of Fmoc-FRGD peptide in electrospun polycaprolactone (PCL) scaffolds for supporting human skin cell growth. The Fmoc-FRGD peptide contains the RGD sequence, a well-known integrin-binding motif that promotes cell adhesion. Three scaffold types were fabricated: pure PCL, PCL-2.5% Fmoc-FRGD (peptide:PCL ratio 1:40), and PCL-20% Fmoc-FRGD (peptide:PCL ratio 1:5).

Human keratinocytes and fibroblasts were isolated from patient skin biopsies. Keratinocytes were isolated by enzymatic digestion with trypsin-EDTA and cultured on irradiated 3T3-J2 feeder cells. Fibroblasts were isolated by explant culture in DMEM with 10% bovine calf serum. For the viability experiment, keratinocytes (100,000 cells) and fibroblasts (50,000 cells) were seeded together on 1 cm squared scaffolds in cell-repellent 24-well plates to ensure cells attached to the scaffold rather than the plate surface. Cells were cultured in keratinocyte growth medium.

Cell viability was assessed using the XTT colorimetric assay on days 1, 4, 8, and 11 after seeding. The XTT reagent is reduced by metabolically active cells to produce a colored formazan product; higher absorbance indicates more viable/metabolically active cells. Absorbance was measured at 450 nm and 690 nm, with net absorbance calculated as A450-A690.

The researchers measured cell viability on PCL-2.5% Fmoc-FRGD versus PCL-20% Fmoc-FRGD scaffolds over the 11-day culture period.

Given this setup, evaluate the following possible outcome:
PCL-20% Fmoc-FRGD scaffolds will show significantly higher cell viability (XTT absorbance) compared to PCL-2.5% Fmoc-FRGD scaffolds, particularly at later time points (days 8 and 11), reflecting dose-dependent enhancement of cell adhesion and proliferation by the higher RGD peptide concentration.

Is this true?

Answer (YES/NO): NO